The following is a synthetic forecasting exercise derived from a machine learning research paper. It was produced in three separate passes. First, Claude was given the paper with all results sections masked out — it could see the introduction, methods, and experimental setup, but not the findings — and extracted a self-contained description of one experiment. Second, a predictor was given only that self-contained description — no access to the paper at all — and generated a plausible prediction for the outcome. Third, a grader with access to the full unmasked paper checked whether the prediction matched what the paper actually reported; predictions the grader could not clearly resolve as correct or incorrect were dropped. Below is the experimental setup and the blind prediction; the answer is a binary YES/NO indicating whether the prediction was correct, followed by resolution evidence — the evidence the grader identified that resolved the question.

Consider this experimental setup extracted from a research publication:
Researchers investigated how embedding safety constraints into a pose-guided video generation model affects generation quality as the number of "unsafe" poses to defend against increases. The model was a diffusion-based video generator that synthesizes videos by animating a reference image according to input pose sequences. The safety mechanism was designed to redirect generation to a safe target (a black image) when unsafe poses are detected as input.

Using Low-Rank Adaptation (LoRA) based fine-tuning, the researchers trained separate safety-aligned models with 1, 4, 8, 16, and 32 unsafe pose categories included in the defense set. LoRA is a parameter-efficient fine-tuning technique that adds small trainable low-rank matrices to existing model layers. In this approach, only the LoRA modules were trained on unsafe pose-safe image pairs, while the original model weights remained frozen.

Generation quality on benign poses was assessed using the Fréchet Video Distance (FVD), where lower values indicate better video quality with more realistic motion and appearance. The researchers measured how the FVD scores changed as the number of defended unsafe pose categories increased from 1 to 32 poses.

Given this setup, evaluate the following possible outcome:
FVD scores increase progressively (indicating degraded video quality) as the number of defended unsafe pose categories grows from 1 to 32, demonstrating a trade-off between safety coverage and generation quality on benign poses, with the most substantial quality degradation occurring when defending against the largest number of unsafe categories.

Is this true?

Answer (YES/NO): NO